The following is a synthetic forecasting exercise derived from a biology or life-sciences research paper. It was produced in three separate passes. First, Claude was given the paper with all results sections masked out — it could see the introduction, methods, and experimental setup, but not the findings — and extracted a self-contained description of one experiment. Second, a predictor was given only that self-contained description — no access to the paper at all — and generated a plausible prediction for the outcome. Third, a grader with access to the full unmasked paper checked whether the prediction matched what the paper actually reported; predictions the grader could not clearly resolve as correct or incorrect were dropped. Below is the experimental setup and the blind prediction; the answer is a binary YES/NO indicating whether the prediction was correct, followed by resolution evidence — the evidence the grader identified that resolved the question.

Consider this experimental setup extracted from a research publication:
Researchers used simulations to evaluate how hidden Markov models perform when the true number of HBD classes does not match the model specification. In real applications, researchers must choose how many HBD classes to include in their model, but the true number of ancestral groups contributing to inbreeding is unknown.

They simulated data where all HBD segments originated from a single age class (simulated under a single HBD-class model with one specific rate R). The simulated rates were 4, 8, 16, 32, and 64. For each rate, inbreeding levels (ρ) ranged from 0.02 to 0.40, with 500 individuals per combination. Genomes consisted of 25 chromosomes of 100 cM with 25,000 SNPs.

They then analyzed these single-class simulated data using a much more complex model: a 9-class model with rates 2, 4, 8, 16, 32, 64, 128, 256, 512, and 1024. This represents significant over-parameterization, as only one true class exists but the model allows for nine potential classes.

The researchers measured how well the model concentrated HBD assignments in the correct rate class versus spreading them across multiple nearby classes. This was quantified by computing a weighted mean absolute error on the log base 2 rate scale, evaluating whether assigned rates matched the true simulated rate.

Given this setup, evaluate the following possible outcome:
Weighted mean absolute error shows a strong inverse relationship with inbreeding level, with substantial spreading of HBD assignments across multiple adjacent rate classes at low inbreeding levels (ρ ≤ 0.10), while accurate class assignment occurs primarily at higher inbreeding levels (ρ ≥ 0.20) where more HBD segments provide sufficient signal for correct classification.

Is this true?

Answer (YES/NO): NO